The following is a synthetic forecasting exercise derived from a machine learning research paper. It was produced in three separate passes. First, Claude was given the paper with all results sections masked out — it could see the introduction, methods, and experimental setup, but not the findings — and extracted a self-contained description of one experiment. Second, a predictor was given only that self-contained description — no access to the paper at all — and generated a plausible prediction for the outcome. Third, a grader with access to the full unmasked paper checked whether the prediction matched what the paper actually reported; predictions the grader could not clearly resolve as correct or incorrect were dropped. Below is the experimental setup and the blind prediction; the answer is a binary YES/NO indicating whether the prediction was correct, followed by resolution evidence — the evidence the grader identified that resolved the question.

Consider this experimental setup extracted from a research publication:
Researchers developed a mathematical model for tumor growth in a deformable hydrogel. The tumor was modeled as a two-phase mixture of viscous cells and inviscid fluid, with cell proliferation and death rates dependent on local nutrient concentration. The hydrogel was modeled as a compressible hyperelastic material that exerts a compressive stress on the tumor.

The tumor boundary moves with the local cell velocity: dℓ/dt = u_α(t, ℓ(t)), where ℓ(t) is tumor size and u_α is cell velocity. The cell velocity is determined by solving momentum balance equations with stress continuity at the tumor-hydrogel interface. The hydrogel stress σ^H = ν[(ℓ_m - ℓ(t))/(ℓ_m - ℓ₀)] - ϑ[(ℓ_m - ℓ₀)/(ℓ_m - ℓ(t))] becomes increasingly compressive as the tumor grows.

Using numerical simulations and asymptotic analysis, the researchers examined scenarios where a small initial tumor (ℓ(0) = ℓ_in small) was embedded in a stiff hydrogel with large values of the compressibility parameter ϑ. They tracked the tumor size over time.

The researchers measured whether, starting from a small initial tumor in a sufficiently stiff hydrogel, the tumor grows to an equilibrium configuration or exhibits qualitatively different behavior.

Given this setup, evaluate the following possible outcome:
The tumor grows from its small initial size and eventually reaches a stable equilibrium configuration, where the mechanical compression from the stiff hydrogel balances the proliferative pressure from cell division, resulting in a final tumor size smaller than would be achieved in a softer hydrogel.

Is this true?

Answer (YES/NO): NO